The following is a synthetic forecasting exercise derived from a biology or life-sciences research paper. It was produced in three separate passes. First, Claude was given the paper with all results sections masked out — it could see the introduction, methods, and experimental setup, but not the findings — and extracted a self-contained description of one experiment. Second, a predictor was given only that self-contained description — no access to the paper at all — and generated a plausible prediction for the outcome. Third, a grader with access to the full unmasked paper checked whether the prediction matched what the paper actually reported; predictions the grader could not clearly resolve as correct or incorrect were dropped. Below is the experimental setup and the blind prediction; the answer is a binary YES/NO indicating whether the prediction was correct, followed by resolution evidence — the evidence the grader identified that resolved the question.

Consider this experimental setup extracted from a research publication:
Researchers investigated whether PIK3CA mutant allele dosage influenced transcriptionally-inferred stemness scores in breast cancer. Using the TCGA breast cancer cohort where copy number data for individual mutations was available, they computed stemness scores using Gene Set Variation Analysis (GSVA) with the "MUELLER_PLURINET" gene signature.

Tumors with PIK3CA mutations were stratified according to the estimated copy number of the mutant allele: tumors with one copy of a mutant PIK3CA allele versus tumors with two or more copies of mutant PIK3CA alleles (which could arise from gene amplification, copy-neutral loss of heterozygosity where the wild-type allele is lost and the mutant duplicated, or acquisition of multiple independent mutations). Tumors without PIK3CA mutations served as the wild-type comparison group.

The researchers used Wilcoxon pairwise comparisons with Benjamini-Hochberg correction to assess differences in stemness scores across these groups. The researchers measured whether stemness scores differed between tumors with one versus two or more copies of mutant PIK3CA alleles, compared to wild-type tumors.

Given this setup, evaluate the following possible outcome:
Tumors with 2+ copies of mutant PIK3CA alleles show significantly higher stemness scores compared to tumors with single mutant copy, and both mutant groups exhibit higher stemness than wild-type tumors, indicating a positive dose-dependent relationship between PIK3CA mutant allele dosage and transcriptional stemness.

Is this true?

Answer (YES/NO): NO